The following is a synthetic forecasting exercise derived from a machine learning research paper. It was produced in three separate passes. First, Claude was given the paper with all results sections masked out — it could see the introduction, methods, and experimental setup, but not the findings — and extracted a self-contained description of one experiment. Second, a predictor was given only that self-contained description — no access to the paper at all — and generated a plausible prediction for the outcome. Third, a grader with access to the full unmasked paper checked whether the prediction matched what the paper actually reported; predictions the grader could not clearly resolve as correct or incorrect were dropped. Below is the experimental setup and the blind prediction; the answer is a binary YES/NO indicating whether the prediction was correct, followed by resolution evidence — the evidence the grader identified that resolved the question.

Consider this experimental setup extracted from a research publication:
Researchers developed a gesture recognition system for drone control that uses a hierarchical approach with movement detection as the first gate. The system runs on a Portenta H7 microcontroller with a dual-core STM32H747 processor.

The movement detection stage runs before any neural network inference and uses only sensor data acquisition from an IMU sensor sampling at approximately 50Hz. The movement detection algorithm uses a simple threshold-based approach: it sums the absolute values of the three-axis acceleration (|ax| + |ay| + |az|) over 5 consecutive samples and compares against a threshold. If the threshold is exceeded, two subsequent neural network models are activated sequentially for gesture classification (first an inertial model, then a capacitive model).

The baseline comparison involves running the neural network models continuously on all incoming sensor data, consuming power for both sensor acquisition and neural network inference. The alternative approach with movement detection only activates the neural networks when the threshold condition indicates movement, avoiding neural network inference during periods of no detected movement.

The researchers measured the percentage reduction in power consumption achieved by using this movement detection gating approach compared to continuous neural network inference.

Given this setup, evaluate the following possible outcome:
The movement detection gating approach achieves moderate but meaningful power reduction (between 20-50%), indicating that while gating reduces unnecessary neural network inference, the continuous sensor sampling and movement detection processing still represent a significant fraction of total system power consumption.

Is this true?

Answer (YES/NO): NO